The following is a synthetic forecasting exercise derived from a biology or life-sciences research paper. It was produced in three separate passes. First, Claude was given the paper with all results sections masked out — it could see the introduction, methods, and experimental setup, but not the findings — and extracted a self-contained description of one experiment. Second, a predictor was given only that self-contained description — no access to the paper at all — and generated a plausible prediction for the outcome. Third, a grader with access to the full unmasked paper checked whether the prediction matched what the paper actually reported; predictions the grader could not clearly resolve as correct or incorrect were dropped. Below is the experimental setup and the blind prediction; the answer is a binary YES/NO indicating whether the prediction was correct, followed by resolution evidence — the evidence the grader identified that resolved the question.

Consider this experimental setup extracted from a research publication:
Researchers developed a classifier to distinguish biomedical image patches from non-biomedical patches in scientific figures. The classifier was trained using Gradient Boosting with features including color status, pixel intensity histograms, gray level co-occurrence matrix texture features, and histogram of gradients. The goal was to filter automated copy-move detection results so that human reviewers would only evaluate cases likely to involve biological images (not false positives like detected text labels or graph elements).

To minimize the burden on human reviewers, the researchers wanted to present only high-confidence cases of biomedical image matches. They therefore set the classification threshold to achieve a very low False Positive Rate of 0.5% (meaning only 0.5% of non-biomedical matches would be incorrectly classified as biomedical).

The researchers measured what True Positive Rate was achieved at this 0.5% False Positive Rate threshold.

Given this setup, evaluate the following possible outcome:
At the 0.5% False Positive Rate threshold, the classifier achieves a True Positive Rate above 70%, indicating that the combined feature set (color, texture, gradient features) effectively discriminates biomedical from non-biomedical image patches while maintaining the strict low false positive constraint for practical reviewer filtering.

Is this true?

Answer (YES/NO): NO